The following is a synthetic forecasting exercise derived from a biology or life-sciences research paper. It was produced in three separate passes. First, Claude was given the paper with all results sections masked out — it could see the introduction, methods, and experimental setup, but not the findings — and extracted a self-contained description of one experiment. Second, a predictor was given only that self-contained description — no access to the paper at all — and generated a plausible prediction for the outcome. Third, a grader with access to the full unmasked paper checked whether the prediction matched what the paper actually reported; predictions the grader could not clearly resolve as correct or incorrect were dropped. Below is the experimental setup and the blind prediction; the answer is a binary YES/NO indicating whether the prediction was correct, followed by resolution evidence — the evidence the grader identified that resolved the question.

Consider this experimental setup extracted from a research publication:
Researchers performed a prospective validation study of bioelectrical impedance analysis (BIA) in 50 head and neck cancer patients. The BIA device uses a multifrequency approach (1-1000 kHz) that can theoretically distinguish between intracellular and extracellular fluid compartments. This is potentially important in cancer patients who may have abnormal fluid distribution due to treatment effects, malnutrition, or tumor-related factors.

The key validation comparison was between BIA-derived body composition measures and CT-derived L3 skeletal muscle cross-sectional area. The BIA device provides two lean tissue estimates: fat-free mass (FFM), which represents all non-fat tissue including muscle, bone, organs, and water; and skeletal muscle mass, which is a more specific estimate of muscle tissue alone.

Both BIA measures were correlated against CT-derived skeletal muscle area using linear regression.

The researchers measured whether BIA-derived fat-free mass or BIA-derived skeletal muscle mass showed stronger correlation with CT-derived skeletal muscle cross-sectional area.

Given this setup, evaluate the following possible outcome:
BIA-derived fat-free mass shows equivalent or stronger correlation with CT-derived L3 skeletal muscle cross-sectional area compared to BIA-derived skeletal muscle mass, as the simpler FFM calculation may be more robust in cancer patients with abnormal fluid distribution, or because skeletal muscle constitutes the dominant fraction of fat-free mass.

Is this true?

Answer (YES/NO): YES